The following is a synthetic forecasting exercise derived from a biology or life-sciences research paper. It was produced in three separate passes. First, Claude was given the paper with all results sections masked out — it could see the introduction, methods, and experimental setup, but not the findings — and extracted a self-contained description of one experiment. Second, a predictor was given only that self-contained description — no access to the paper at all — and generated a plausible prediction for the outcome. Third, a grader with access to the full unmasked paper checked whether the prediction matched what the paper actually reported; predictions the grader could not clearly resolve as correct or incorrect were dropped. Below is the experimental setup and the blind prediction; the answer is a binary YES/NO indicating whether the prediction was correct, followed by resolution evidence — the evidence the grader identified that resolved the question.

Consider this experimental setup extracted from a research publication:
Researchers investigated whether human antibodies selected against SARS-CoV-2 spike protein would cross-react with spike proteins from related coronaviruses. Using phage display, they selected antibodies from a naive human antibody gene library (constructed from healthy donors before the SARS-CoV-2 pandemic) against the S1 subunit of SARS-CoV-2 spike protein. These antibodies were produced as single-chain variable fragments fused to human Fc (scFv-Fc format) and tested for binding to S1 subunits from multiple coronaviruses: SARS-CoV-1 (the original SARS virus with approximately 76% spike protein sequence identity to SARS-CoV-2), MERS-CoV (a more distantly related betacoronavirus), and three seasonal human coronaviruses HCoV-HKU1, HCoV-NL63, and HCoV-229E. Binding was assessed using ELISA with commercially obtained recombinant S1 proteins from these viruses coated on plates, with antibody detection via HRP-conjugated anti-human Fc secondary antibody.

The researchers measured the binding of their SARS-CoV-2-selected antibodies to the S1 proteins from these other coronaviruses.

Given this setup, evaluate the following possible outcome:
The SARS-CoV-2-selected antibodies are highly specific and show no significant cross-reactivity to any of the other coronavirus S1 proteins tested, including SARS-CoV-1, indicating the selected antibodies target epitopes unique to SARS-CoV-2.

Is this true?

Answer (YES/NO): YES